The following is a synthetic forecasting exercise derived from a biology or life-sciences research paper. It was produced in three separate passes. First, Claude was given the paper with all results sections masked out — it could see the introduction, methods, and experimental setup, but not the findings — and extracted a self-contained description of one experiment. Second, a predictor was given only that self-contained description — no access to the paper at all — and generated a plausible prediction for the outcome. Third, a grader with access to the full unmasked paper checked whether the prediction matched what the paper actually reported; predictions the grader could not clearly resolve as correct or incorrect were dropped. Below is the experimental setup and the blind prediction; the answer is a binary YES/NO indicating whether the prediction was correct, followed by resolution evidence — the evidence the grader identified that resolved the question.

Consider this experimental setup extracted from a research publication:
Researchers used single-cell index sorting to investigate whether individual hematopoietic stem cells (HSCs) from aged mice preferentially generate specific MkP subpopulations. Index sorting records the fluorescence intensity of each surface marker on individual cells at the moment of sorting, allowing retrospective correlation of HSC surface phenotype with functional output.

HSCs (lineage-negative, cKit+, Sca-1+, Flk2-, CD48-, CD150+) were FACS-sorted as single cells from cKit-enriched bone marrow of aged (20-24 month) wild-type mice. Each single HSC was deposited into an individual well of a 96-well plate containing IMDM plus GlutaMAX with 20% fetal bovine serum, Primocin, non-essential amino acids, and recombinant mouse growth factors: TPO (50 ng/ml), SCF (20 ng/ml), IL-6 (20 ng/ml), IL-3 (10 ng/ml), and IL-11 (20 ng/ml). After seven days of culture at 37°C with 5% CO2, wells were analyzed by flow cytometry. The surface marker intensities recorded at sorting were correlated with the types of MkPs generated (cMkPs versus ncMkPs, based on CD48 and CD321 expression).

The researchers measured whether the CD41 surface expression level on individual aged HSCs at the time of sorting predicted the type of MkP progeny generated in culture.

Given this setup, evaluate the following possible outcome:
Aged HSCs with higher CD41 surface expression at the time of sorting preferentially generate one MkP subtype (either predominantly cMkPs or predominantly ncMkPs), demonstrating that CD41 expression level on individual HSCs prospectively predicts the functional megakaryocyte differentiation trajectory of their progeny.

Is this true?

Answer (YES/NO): NO